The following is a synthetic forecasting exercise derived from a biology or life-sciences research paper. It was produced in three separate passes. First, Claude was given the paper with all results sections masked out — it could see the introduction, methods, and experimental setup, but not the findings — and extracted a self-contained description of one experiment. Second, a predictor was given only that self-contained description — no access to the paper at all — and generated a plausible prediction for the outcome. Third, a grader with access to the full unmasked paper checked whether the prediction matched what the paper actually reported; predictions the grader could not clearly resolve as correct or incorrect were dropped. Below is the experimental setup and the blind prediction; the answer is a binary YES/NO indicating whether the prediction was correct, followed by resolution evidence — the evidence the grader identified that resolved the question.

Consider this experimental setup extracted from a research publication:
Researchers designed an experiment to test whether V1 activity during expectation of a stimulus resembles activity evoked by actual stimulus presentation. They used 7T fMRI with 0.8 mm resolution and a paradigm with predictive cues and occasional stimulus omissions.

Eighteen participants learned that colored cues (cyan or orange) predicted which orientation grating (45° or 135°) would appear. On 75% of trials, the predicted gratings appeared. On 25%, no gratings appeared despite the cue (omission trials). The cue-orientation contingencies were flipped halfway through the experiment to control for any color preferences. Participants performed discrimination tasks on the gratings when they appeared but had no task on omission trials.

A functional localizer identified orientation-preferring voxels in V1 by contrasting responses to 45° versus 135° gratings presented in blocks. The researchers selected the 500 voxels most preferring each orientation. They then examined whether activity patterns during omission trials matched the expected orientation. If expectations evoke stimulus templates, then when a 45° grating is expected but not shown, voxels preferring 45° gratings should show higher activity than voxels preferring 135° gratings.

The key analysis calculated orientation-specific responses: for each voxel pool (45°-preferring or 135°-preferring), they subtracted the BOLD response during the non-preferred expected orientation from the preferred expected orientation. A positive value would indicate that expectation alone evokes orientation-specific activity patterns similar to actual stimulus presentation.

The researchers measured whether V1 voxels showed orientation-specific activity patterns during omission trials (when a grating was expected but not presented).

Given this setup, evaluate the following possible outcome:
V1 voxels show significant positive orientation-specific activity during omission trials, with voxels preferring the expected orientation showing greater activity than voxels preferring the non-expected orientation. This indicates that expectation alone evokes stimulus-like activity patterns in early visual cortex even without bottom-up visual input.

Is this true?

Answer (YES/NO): YES